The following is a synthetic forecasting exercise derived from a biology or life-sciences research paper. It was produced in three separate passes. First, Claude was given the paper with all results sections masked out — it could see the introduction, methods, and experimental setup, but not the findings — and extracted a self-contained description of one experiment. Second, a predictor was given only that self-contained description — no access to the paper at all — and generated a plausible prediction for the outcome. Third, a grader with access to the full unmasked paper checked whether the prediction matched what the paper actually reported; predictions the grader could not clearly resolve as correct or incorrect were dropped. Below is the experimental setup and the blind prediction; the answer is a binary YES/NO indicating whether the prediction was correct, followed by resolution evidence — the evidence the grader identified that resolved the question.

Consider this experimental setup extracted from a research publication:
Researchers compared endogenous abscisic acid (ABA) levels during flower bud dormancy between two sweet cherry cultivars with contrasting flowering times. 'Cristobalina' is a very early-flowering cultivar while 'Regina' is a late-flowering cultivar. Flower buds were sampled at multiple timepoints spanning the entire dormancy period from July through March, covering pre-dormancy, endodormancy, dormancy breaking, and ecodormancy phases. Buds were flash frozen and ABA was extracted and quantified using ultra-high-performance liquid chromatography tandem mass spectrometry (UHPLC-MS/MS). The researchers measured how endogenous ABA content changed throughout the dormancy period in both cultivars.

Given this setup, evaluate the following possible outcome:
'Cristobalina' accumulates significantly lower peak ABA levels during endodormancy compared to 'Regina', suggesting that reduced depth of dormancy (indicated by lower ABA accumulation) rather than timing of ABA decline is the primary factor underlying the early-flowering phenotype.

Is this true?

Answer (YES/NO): NO